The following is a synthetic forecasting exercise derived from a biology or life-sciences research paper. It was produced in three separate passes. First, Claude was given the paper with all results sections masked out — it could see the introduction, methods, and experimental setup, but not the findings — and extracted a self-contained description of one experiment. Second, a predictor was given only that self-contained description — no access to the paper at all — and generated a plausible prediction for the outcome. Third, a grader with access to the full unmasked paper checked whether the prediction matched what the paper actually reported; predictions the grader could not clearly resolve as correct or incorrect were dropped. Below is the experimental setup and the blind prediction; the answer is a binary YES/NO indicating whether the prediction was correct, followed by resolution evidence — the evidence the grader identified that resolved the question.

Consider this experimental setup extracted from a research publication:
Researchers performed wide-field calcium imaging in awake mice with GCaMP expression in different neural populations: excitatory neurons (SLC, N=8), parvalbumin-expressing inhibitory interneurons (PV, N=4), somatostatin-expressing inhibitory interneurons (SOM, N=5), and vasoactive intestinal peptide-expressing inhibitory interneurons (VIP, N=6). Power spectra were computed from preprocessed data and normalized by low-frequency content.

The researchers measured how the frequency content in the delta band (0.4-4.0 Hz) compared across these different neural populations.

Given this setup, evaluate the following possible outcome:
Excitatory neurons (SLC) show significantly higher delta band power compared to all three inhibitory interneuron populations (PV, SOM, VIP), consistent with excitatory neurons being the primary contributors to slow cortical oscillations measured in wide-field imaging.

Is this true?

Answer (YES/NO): NO